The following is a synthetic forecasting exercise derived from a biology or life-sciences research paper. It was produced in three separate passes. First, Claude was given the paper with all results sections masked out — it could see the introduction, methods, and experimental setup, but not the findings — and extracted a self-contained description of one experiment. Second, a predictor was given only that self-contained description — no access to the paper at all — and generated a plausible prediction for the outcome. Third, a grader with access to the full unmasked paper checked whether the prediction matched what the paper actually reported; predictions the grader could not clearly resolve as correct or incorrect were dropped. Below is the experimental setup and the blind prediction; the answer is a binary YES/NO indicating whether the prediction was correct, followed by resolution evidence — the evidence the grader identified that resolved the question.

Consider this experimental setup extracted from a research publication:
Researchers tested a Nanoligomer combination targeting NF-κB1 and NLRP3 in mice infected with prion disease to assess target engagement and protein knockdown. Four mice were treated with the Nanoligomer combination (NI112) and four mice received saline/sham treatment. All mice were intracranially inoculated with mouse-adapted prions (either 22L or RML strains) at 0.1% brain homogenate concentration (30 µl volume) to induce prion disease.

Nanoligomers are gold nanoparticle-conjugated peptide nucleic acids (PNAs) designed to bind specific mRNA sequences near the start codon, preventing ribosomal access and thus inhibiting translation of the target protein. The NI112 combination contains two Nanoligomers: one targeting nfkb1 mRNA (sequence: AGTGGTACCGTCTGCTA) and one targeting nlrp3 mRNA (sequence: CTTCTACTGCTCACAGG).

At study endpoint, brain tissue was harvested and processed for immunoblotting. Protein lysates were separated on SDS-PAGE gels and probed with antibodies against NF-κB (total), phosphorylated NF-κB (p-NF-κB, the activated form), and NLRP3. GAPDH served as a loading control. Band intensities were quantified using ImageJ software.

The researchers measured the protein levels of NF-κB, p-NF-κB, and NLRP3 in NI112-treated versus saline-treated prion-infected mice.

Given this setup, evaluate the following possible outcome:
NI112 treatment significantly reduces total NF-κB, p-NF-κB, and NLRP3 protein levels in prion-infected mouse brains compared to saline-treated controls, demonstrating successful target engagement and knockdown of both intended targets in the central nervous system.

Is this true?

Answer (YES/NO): NO